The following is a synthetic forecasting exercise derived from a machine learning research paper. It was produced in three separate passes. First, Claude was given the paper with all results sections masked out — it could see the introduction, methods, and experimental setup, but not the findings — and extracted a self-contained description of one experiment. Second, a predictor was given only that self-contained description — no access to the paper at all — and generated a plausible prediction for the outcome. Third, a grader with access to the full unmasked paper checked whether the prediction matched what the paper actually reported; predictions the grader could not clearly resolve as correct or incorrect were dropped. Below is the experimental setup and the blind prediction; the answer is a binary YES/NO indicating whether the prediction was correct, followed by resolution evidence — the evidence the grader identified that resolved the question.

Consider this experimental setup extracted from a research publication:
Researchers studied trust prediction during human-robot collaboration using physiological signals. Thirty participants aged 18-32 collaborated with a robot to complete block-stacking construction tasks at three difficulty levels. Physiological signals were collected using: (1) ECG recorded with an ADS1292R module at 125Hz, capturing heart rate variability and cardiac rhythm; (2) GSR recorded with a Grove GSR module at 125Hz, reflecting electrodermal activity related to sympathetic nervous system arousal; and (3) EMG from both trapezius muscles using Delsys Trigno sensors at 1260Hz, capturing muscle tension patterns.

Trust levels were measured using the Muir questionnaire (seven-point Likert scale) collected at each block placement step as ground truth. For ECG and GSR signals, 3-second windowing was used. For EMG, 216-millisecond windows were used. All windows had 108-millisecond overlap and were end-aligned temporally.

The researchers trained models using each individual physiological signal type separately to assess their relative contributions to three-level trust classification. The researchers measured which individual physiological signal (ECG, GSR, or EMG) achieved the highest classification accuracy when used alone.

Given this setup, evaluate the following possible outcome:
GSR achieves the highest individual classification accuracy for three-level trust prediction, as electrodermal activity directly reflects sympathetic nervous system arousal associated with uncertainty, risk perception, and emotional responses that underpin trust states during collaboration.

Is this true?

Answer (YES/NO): YES